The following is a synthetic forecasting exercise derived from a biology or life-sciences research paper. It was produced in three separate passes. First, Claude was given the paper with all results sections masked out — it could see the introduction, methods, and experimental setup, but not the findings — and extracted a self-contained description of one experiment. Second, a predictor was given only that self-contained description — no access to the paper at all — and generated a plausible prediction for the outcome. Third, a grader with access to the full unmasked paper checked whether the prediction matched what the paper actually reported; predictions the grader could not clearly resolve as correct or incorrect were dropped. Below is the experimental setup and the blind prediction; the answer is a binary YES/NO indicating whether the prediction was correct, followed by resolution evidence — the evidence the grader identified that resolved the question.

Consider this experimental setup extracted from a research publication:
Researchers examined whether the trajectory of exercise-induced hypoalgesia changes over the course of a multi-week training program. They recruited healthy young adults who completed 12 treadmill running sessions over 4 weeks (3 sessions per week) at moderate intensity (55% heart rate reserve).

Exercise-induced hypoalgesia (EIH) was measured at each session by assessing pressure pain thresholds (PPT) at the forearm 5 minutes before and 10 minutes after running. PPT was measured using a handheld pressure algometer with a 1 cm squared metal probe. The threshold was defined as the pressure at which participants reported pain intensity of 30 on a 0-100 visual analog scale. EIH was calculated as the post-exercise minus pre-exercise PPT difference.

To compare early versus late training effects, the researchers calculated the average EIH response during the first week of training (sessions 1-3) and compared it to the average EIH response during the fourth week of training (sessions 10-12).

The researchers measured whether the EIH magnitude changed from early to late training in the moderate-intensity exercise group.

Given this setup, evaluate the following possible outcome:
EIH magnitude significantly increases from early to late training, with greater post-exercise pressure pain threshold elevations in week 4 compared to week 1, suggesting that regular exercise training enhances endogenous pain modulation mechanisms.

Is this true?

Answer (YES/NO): YES